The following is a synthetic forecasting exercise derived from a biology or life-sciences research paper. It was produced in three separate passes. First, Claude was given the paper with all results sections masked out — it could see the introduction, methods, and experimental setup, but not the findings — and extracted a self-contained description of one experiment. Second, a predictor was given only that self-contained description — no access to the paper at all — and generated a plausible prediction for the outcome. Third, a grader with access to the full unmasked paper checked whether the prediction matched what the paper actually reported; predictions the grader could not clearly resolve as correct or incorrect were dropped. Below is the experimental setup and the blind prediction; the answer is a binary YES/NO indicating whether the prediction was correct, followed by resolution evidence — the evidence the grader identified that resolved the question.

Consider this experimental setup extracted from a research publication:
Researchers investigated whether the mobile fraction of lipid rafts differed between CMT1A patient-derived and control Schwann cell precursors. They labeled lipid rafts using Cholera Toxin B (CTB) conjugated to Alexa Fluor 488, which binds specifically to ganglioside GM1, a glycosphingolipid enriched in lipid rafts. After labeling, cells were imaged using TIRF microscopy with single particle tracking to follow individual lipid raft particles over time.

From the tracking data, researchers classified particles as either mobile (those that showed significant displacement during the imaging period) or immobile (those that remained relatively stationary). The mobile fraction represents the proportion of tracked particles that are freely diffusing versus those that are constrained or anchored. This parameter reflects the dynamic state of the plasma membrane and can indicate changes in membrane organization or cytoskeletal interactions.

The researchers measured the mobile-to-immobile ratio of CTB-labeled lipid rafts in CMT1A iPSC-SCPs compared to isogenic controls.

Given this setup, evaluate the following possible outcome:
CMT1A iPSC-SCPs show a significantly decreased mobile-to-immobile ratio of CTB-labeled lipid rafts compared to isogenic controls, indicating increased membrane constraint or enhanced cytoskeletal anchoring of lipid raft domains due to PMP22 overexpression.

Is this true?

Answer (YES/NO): YES